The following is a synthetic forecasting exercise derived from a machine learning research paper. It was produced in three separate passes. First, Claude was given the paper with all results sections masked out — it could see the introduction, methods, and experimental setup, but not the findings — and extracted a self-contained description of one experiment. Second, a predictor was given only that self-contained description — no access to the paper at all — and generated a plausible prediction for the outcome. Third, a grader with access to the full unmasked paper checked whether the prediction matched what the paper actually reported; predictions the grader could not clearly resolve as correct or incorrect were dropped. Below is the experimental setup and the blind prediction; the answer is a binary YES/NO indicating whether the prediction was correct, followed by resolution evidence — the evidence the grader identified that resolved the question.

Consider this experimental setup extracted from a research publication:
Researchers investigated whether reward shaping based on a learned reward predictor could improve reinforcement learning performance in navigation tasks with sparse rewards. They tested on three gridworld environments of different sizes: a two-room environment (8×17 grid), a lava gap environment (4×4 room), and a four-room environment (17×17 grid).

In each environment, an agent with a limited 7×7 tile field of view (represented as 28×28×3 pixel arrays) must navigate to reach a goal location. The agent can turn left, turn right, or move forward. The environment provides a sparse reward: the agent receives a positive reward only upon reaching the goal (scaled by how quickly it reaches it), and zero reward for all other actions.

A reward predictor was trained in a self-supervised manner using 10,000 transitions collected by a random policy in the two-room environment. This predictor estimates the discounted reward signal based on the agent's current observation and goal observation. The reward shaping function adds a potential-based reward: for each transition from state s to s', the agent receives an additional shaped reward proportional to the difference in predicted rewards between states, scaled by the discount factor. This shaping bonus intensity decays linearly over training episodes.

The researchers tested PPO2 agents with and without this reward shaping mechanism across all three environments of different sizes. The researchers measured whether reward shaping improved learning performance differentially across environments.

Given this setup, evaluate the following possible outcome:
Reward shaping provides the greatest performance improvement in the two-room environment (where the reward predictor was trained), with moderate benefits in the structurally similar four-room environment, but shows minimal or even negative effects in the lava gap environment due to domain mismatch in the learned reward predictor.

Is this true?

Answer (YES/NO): NO